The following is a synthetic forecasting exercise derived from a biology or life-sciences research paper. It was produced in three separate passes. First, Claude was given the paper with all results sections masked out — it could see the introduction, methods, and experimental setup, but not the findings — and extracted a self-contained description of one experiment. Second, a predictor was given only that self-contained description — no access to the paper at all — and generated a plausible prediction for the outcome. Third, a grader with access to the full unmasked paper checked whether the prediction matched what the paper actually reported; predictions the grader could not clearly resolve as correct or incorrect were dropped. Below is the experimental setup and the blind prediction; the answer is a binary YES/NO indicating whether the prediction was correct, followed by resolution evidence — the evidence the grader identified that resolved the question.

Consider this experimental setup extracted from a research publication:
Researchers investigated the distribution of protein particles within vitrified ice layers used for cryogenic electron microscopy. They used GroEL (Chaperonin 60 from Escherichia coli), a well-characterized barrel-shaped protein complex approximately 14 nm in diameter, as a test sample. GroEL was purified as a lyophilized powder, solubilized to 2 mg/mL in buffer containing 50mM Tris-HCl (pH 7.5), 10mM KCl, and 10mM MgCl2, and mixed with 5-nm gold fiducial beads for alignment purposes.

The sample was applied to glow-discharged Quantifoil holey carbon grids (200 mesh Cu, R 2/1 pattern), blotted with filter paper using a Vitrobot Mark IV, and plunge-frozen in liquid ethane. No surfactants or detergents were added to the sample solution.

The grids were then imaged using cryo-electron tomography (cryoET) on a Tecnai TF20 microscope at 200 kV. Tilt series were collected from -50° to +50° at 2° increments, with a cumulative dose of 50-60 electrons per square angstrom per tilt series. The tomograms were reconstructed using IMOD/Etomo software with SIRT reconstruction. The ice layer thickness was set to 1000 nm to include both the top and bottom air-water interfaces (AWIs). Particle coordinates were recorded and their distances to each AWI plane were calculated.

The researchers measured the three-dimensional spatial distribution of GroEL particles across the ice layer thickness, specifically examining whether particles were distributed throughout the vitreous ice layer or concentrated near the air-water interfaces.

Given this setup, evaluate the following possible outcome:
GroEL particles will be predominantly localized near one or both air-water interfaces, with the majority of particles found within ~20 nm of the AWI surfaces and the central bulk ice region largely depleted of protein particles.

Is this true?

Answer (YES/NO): YES